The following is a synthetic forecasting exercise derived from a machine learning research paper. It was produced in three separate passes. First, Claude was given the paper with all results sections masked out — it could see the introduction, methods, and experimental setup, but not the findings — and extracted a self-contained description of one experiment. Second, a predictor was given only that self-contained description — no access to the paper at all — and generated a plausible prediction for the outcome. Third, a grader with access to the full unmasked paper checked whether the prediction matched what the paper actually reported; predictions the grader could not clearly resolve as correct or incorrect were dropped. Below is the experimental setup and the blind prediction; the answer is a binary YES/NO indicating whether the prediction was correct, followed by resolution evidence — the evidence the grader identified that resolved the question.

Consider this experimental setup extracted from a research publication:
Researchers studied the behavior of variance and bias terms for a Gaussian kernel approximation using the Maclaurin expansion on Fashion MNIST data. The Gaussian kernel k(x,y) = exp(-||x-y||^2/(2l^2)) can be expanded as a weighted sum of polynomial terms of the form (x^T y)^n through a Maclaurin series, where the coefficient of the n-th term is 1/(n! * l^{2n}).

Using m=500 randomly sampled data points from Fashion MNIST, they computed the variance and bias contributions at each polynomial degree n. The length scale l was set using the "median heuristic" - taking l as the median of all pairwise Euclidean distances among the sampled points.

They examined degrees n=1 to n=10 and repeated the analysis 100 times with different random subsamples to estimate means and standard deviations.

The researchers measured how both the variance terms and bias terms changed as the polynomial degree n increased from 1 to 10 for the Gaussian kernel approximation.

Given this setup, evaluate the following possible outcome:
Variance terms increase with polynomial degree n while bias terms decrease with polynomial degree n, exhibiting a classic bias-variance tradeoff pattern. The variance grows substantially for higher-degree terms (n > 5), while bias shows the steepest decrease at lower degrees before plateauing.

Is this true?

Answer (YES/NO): NO